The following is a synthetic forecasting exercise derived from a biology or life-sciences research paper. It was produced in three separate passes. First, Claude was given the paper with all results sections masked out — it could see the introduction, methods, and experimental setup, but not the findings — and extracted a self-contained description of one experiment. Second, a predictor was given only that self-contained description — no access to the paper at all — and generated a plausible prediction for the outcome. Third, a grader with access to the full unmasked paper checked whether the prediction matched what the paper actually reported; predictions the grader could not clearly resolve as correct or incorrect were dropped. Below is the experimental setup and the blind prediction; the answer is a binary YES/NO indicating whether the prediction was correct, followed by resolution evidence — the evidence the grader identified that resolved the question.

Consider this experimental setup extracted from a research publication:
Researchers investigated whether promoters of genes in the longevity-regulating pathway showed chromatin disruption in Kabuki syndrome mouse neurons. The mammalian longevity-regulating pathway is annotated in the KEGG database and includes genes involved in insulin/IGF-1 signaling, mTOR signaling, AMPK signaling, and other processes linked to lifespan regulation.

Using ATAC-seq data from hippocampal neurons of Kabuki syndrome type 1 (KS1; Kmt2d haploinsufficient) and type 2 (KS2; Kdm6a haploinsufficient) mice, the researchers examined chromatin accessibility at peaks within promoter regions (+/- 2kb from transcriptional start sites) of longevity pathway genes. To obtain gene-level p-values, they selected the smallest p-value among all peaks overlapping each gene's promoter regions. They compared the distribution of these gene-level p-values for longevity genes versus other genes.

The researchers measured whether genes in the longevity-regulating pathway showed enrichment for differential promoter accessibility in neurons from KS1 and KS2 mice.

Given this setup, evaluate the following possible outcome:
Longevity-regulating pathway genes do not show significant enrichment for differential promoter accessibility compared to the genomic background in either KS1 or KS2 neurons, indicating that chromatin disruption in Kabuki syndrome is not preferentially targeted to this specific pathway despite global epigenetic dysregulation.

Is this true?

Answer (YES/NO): NO